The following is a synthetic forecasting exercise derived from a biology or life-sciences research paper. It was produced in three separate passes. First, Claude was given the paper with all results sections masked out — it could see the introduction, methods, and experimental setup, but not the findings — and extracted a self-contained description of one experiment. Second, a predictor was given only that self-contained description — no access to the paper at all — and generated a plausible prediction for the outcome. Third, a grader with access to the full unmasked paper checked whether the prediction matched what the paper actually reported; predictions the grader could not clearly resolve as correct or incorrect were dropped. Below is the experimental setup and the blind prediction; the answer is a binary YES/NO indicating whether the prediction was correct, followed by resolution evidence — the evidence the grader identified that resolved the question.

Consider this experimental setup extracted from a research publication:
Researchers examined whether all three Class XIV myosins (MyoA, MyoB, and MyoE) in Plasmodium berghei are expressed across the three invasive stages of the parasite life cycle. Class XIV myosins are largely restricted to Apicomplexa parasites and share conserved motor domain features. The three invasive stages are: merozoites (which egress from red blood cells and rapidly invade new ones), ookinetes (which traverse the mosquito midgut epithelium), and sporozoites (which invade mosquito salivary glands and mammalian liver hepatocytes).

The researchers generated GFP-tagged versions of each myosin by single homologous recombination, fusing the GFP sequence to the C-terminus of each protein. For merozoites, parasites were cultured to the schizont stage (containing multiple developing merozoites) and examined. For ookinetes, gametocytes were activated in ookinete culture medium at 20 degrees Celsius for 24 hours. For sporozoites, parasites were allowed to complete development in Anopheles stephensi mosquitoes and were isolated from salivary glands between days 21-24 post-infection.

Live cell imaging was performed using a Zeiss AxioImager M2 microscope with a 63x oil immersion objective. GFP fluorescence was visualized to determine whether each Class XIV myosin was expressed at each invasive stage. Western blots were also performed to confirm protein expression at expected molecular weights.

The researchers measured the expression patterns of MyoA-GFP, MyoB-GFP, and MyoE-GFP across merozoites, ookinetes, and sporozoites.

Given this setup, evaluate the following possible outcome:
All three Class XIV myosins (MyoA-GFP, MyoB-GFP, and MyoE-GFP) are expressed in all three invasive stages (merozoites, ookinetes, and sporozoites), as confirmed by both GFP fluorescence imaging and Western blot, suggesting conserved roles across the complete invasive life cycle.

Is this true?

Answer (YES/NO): NO